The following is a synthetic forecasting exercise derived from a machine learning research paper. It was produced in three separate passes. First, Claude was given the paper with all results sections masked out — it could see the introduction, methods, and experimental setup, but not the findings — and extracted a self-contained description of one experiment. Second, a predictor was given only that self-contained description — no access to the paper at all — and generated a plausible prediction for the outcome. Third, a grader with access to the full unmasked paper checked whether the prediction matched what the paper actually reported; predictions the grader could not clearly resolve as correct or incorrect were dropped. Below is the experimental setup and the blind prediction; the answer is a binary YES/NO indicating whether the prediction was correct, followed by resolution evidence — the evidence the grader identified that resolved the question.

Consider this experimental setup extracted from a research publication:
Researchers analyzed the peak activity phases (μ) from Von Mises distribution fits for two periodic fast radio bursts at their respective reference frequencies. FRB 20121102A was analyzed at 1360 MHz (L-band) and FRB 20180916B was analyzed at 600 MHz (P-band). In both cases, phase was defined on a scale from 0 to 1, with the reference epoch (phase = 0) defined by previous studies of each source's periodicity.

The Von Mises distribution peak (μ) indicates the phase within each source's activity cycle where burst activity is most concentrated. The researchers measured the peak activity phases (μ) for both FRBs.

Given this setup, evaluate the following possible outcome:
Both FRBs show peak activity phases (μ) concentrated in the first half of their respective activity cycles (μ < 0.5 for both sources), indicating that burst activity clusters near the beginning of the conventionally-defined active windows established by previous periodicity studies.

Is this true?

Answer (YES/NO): NO